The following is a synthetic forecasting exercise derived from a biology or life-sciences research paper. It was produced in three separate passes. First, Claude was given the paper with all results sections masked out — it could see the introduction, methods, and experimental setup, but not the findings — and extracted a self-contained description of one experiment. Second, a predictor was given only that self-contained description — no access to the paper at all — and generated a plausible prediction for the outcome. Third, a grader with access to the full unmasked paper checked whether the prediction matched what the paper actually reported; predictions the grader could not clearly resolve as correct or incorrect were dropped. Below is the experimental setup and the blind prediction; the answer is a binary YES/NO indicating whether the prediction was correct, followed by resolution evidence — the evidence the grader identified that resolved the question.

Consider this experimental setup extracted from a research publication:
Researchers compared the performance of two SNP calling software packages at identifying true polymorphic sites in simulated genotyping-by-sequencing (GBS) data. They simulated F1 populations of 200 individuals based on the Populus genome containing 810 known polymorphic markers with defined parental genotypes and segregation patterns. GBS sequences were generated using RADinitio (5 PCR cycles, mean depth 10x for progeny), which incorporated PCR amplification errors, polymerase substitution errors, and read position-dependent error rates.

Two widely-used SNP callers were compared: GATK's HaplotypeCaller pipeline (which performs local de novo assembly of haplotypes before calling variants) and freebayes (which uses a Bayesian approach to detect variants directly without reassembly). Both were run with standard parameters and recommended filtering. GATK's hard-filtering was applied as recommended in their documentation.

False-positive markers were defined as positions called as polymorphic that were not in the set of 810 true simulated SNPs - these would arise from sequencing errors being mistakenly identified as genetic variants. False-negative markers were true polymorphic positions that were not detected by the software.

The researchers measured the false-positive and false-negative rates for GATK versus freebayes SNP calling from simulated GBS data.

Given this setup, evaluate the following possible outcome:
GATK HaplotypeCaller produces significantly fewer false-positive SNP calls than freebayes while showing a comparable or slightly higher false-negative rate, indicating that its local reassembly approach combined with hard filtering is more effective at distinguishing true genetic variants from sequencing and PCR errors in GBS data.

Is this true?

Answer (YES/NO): NO